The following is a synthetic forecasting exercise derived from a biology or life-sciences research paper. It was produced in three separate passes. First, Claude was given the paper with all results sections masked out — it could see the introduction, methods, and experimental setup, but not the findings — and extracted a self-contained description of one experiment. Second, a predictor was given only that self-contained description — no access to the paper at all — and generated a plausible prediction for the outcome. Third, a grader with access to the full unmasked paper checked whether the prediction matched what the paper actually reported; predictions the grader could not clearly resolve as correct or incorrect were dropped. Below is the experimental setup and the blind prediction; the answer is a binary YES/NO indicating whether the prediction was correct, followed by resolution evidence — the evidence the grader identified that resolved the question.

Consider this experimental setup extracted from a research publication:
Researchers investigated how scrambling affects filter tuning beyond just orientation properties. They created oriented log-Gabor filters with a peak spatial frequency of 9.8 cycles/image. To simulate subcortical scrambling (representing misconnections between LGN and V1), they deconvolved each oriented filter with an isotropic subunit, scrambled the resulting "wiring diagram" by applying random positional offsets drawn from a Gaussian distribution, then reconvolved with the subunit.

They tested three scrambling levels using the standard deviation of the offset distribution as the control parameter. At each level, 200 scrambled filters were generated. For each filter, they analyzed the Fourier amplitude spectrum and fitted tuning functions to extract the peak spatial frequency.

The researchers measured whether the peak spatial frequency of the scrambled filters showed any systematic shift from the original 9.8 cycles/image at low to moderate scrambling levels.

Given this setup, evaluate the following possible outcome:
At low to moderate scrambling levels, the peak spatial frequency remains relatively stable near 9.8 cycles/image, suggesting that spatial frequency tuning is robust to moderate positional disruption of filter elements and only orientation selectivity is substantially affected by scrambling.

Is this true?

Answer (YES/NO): NO